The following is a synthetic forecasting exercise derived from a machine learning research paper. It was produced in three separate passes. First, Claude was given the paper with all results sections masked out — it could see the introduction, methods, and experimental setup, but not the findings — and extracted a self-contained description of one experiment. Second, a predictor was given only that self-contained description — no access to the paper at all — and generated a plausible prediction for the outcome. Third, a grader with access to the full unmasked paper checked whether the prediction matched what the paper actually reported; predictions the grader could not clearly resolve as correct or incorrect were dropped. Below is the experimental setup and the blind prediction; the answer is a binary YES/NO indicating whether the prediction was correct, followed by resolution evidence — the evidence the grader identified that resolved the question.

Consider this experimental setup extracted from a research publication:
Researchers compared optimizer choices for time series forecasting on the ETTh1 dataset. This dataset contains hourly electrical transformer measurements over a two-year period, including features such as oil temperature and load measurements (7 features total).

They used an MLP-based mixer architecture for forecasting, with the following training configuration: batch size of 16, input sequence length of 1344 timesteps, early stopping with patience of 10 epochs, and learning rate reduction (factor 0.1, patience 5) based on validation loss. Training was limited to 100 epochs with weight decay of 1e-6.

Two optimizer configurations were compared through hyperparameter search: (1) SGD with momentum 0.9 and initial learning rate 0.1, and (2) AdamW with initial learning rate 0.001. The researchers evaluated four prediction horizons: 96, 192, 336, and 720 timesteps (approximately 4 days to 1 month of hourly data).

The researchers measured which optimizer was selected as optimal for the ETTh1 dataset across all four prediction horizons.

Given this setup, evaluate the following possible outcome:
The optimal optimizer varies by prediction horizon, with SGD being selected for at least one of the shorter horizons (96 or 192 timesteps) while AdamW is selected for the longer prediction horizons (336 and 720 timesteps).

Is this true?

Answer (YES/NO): NO